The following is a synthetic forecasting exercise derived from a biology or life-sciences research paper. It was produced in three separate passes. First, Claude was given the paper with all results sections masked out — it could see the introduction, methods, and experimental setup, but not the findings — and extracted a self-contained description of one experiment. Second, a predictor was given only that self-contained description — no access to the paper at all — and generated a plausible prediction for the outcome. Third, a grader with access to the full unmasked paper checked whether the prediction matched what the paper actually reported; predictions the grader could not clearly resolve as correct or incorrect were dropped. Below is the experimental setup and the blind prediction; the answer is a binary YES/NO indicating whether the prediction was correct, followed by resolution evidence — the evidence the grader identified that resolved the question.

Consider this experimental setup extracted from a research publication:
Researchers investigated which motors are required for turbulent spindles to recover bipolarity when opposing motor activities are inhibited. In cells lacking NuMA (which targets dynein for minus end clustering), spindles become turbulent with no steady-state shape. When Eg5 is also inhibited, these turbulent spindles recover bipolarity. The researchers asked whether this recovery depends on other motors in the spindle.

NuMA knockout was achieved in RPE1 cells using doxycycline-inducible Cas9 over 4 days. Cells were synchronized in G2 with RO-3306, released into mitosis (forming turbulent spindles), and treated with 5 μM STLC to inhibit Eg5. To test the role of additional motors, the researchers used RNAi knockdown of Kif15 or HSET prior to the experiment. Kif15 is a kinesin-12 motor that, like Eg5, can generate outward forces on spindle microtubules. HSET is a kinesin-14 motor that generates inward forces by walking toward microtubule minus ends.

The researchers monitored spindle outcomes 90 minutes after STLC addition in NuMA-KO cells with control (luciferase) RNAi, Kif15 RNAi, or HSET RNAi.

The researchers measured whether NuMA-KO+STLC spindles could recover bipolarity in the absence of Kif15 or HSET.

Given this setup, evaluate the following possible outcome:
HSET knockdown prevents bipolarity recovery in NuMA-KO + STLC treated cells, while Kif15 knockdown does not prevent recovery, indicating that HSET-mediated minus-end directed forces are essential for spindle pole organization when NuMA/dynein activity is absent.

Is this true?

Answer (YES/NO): NO